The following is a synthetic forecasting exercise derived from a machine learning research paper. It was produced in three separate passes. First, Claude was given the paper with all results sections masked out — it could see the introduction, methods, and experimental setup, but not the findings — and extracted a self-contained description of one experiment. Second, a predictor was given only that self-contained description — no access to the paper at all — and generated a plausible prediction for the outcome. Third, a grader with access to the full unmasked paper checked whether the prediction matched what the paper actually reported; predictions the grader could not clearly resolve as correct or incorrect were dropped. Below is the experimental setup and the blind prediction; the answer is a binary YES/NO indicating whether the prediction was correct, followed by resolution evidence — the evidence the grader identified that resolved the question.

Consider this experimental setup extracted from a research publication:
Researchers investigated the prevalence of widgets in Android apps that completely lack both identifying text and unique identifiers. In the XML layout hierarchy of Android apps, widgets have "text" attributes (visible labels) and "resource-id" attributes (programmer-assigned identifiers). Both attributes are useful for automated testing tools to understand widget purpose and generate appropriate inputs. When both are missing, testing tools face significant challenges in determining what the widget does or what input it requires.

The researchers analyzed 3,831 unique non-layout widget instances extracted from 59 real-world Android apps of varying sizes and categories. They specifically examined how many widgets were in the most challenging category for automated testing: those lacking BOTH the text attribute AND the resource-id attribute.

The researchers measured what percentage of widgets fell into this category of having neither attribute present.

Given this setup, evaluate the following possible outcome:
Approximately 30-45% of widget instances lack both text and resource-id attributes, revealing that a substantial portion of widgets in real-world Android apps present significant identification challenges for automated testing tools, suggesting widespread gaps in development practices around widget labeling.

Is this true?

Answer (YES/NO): NO